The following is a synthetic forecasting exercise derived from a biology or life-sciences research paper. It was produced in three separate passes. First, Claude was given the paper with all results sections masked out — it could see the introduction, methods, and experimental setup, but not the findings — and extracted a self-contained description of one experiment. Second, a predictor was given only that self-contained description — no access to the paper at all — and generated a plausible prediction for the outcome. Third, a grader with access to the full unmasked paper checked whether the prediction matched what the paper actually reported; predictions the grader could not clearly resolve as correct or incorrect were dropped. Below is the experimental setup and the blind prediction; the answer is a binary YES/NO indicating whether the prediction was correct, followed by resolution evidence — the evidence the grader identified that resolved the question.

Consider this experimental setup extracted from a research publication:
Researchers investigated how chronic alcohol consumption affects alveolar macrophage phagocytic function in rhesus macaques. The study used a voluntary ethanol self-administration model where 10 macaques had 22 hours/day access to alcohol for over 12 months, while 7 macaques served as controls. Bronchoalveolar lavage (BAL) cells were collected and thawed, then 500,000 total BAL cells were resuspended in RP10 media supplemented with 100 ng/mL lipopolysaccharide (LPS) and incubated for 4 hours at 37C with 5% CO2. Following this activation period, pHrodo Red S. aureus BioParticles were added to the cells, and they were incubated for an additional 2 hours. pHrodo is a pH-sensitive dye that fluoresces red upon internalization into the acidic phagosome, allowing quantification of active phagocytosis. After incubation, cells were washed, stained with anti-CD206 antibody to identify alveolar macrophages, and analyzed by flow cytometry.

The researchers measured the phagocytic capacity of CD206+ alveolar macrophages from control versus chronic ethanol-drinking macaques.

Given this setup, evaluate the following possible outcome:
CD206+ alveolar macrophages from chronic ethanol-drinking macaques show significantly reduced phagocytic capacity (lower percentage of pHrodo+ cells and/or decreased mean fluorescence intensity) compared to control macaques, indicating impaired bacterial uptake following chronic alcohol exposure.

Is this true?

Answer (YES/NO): YES